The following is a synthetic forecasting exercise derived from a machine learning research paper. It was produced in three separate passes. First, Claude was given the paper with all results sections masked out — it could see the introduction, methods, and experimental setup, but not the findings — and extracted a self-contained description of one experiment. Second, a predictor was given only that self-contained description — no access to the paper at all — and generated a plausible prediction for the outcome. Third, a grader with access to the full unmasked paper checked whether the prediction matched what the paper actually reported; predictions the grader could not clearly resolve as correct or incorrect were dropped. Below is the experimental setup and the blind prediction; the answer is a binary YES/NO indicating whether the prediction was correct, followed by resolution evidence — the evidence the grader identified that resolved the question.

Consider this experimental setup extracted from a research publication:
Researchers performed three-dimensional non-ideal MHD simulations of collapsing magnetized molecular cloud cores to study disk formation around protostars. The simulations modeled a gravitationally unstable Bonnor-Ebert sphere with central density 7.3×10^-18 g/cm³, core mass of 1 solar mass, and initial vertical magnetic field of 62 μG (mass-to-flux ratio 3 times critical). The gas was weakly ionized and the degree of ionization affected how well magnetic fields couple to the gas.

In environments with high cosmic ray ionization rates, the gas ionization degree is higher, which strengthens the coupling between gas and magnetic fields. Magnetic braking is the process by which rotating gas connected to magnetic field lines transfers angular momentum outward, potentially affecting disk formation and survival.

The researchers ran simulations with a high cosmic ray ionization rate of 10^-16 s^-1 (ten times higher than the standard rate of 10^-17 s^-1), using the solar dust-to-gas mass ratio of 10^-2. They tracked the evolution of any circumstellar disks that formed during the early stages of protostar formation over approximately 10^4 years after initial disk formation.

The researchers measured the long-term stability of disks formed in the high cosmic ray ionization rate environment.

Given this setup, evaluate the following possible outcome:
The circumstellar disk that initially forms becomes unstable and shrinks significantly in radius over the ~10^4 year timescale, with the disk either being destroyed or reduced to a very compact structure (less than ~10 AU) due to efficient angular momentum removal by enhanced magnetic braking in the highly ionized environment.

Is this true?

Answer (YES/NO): YES